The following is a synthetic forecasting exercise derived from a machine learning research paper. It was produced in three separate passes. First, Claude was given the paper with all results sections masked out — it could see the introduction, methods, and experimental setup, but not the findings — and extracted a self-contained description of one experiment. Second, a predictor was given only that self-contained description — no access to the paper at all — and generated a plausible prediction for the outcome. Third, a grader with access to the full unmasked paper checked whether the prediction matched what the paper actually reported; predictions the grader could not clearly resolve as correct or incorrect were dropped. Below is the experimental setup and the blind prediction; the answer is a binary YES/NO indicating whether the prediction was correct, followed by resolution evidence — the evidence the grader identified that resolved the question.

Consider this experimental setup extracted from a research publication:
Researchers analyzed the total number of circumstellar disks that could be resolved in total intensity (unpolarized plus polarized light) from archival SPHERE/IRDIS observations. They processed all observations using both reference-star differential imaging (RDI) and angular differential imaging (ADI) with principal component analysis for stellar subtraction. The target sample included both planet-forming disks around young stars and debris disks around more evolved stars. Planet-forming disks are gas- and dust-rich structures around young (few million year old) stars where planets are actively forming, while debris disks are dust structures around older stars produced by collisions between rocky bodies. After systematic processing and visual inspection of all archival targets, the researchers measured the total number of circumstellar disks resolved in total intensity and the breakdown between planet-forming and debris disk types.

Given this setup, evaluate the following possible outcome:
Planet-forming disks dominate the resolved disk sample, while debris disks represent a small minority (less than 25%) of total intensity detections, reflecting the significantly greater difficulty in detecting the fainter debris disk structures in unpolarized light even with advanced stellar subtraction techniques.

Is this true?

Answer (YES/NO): NO